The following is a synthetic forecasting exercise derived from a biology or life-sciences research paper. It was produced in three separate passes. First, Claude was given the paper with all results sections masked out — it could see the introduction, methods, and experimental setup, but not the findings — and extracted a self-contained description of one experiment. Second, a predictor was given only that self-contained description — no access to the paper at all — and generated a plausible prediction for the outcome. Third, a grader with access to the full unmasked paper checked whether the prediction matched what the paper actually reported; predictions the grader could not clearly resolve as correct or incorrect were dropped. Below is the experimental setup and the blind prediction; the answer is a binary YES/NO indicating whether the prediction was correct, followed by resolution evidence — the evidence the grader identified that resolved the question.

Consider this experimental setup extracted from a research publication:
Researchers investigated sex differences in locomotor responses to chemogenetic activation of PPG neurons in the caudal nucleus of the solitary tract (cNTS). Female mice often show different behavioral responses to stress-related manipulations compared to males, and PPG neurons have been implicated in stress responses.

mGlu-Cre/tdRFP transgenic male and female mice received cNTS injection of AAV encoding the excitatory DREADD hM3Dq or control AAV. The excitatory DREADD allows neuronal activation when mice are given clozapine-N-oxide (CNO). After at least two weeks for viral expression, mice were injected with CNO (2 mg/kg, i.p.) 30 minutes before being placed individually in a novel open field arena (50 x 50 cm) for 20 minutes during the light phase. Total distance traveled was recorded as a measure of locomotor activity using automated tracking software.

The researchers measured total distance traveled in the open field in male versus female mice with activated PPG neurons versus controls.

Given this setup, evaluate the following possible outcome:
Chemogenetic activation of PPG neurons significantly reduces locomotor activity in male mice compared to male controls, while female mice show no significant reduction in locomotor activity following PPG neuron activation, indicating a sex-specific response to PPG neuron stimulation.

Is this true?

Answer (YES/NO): NO